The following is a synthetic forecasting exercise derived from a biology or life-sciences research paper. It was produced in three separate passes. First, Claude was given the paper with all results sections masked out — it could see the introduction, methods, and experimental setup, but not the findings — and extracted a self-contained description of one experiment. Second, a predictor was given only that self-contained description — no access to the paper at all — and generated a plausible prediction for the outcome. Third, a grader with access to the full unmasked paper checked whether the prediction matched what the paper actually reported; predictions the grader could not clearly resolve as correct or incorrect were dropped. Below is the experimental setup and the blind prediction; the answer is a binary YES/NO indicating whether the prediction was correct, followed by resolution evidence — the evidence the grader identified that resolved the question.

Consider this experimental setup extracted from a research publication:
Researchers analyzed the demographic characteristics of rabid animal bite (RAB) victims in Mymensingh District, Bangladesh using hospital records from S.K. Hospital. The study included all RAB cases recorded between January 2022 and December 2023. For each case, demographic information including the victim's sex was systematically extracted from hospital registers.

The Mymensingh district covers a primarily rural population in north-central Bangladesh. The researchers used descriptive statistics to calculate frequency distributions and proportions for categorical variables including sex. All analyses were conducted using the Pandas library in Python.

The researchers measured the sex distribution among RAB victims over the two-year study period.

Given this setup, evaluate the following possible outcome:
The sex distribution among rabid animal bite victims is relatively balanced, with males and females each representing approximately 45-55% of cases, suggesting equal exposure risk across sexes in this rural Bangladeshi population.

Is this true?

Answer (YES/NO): NO